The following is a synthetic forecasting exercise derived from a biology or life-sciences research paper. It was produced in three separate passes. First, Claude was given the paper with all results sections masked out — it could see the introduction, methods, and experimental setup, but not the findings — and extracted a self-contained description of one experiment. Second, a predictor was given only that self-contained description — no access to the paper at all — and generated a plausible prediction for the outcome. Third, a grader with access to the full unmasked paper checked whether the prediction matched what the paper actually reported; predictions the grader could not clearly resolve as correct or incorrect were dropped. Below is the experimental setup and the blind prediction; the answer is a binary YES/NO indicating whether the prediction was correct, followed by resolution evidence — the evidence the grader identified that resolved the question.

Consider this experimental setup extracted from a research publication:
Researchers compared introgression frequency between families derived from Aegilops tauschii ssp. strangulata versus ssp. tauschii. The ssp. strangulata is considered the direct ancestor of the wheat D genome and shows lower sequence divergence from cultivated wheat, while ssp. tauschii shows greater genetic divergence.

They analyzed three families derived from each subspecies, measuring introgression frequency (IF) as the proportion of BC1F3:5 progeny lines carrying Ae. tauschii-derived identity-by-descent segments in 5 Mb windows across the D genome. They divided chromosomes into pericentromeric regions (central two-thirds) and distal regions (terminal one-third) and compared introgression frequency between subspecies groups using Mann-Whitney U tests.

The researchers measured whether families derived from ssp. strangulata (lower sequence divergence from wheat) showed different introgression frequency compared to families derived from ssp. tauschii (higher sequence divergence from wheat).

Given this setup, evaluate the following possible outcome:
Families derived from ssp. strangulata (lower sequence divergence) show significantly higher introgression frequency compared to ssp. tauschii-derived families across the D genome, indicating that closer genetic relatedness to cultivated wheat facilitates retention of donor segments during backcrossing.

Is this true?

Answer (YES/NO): YES